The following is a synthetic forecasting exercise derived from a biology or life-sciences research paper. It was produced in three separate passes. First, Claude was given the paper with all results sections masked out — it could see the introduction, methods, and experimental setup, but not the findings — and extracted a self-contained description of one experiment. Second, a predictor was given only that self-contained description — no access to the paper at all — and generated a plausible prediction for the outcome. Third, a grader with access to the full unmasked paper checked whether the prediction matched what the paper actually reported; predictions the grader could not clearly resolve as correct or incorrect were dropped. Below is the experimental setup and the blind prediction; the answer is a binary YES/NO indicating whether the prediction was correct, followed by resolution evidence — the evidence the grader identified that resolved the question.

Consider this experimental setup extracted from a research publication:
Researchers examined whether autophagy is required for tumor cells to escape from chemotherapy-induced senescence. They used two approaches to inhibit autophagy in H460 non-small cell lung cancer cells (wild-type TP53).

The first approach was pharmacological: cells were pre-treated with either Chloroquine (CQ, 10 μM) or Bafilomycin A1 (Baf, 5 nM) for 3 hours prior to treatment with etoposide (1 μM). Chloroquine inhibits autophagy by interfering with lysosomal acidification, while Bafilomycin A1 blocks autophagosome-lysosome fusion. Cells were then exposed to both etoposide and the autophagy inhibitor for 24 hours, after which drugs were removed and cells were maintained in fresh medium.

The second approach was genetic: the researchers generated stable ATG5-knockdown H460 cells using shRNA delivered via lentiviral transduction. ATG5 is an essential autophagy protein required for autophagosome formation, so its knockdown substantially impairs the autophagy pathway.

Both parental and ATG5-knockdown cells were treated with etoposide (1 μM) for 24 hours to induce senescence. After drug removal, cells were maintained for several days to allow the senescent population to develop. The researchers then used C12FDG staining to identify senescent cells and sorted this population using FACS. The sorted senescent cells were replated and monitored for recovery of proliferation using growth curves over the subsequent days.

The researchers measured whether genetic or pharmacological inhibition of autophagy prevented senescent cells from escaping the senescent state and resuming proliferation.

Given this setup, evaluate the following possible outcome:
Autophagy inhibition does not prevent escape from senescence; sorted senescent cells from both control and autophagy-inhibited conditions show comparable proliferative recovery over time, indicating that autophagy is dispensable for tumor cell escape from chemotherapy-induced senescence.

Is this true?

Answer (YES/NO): YES